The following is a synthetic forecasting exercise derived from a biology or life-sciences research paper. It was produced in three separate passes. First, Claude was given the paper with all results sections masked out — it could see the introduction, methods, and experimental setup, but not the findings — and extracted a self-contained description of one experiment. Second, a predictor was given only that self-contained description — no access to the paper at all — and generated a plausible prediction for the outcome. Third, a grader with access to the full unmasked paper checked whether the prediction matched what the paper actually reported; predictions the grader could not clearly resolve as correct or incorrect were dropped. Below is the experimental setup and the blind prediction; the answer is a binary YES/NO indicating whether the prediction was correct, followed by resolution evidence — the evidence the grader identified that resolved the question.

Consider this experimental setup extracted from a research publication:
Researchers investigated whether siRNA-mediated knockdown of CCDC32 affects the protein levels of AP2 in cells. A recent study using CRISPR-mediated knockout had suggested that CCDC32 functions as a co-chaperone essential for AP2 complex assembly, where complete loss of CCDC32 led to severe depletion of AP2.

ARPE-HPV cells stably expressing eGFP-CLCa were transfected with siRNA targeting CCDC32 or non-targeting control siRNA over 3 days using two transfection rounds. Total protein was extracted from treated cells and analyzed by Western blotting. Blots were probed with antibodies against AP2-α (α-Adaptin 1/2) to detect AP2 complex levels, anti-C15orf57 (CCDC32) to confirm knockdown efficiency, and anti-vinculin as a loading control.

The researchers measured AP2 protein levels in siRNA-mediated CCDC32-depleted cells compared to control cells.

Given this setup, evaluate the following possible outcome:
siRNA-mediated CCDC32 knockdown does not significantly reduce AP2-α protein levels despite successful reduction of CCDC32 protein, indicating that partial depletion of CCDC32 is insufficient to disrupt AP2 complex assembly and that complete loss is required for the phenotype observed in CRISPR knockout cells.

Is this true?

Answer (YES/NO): YES